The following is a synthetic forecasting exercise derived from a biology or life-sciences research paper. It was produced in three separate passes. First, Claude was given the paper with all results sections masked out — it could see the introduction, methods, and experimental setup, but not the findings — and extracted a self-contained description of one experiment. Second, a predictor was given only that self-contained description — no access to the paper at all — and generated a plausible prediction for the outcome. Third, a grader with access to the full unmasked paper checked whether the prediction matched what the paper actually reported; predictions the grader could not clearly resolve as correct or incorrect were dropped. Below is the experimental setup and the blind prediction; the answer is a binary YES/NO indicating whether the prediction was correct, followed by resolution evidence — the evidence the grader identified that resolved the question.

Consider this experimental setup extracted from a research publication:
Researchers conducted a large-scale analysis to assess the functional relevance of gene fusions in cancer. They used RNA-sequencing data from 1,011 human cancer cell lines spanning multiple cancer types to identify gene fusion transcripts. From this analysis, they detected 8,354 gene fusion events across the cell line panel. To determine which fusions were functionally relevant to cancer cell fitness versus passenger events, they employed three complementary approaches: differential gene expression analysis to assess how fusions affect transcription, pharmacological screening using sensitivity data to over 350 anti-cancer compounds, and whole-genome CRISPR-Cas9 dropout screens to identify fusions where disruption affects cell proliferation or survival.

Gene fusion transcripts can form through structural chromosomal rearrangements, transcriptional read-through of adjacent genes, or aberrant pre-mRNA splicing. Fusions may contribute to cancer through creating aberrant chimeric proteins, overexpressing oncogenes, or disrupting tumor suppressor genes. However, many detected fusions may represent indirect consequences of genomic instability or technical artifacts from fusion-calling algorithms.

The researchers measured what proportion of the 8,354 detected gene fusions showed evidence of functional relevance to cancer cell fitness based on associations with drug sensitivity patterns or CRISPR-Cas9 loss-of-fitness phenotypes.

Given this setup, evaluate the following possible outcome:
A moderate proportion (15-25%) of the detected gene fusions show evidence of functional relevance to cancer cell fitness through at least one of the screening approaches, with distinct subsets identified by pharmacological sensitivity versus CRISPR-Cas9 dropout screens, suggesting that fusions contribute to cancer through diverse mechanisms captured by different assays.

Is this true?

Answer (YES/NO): NO